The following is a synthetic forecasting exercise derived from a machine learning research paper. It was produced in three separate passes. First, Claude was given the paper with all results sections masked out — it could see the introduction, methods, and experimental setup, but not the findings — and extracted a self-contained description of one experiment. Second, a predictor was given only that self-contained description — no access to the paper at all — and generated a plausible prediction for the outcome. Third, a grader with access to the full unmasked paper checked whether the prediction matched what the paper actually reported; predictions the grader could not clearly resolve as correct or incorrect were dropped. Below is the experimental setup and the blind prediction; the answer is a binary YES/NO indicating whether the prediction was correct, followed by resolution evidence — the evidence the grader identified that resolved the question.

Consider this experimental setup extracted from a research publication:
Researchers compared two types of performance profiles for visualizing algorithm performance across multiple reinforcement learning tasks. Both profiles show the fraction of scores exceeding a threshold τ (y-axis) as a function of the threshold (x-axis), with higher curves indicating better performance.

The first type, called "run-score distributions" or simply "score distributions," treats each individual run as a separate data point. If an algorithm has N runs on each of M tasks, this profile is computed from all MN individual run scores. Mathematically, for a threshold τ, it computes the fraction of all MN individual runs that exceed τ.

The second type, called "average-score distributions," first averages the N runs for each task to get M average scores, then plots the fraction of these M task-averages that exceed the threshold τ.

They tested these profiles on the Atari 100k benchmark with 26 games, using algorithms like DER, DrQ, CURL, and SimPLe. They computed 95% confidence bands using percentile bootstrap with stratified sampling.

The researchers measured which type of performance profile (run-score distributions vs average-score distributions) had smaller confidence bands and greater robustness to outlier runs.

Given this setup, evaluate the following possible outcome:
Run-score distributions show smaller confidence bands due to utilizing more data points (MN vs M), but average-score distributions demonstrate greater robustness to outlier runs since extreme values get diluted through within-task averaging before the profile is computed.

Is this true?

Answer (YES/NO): NO